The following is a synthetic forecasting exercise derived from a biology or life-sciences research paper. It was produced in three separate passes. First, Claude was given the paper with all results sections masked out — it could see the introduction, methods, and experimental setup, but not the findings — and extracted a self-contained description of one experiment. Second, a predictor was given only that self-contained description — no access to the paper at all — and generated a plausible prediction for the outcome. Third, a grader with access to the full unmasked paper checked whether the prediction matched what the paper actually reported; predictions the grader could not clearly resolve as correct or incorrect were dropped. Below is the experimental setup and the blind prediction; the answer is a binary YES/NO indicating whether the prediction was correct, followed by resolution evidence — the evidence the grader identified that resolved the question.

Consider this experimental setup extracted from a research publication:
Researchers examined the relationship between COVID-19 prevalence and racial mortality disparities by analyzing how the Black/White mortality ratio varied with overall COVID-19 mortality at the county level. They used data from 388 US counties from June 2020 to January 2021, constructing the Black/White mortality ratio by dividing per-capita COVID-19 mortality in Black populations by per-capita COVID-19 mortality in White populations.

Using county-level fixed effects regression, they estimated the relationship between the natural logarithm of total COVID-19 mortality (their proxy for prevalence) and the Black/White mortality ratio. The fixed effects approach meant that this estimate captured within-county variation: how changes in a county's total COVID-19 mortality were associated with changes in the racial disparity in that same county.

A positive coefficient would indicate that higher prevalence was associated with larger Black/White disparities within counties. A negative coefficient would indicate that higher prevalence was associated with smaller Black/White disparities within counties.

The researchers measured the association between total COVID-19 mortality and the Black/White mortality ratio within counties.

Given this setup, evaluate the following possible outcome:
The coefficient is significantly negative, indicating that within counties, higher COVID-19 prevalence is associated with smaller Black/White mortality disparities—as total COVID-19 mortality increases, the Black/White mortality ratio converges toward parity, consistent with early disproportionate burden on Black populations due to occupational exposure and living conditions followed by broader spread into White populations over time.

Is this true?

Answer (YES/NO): YES